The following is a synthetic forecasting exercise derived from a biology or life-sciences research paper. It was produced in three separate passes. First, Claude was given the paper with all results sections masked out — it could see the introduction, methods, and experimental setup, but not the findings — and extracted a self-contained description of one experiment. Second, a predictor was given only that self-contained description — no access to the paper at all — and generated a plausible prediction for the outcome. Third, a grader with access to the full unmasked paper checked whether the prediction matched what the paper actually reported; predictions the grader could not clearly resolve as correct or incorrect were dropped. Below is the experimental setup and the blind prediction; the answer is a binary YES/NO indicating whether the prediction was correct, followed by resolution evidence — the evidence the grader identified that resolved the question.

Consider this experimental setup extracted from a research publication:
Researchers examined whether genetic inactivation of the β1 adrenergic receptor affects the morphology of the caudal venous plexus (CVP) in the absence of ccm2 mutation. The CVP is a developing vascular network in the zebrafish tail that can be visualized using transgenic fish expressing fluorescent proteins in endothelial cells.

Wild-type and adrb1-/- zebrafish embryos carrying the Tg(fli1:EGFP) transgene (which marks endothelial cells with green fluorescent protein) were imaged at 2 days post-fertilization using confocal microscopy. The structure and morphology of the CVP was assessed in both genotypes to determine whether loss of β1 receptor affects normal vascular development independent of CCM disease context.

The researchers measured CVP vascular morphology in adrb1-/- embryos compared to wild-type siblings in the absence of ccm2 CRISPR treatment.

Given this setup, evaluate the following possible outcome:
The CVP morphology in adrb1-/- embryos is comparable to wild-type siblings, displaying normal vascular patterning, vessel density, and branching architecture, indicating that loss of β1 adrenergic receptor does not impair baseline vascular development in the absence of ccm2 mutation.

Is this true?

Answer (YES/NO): YES